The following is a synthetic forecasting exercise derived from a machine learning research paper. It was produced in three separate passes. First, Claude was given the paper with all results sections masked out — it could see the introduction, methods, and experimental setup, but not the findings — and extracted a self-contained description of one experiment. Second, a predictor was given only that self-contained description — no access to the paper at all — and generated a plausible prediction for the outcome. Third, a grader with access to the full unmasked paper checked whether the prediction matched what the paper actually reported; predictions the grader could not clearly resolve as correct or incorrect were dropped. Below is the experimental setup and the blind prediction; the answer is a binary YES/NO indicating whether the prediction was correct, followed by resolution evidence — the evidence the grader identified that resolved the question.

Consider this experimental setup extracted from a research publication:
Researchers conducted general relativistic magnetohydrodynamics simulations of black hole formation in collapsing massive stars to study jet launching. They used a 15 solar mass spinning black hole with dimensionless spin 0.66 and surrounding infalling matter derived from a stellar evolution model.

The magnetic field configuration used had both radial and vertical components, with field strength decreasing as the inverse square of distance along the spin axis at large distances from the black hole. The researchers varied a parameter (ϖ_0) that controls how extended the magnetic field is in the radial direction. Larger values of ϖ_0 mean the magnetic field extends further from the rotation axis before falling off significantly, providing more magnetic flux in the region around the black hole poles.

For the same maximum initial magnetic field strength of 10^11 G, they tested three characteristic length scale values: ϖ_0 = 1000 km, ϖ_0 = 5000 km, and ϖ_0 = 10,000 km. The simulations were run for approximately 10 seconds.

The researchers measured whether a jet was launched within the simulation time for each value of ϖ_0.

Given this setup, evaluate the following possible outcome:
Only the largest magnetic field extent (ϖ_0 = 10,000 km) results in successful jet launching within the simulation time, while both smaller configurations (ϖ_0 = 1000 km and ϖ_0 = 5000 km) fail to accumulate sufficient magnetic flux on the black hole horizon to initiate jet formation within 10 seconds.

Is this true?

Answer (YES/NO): NO